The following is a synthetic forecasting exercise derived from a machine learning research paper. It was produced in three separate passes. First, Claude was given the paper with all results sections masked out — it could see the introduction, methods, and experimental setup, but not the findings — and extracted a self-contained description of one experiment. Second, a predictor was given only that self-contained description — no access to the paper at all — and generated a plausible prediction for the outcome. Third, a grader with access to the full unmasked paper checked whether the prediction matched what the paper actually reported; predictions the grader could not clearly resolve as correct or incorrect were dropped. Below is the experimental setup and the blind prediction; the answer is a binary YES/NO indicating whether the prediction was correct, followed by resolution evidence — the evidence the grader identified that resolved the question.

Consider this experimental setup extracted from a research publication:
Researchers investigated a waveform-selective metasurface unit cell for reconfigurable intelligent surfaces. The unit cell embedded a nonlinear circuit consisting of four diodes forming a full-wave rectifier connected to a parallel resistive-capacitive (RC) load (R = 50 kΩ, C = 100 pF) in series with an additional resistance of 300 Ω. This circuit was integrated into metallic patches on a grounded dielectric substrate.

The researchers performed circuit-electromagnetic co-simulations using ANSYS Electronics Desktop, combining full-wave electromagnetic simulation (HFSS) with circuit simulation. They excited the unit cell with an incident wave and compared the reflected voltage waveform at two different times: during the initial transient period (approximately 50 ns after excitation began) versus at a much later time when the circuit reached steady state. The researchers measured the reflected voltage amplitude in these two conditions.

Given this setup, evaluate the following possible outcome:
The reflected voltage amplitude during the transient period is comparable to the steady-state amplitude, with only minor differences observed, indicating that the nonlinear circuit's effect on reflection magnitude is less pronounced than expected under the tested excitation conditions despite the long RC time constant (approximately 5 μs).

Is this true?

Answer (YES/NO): NO